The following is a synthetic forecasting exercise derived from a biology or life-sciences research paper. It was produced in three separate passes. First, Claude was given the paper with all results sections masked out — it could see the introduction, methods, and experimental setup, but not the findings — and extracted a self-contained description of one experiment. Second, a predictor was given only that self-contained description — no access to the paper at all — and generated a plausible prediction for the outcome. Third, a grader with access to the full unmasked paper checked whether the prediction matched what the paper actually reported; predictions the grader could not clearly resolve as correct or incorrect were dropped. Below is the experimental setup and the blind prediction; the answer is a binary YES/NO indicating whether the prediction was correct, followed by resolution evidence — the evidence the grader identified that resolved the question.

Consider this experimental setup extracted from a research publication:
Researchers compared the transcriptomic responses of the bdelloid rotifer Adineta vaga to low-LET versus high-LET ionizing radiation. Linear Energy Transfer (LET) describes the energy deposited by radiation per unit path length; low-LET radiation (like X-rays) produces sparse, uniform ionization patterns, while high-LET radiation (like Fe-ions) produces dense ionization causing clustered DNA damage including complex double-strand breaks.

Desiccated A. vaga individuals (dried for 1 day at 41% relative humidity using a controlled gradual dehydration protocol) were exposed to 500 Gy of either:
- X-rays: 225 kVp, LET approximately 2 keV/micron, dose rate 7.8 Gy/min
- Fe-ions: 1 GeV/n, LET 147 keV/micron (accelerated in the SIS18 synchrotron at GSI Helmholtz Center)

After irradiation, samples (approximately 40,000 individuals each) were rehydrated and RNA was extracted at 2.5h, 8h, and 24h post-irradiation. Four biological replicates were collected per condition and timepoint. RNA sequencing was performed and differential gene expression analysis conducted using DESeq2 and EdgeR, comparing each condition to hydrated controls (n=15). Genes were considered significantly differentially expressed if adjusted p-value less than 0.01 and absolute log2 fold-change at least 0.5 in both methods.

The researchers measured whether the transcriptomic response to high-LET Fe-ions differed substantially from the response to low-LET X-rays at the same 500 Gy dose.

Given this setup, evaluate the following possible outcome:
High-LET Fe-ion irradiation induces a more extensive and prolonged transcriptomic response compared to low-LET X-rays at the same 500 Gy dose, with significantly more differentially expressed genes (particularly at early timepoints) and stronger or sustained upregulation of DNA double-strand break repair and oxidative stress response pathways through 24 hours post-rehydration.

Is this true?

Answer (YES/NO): NO